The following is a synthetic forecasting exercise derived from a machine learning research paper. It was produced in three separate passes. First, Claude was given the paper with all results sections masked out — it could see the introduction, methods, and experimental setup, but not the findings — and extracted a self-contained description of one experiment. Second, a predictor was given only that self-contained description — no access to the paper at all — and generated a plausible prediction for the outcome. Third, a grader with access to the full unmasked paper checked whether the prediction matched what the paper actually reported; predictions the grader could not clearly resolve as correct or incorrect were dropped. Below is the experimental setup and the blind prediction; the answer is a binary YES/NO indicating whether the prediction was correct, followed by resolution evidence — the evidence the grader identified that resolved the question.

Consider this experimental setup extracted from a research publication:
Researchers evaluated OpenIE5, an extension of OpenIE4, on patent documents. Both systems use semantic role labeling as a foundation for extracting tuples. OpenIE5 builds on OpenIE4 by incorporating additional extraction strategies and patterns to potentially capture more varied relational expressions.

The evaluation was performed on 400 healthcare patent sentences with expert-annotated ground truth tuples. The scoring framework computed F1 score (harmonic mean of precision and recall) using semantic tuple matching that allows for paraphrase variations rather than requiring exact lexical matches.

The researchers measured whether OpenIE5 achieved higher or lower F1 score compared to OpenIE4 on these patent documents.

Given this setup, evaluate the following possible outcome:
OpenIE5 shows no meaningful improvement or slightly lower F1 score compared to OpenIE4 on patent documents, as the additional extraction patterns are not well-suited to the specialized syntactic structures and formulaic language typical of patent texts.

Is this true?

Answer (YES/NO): YES